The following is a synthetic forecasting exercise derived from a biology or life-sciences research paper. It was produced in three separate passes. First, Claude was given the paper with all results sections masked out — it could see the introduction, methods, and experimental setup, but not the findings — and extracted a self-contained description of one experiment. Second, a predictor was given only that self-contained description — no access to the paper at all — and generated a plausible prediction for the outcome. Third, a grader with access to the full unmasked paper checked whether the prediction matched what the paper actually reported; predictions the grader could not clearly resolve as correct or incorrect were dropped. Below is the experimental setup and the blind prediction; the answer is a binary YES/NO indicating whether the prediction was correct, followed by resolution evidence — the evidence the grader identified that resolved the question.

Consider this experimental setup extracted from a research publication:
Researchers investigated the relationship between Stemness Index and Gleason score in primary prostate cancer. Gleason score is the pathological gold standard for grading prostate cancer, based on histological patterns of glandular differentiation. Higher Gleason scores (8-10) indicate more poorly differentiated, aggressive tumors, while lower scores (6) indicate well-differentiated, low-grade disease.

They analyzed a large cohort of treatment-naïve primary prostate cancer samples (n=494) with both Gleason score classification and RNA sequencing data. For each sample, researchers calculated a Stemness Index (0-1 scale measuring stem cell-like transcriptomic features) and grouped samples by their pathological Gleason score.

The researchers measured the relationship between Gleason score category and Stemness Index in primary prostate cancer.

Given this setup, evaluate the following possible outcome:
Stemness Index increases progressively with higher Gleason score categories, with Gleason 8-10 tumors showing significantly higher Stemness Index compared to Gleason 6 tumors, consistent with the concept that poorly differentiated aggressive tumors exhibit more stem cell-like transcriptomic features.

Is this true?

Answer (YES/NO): YES